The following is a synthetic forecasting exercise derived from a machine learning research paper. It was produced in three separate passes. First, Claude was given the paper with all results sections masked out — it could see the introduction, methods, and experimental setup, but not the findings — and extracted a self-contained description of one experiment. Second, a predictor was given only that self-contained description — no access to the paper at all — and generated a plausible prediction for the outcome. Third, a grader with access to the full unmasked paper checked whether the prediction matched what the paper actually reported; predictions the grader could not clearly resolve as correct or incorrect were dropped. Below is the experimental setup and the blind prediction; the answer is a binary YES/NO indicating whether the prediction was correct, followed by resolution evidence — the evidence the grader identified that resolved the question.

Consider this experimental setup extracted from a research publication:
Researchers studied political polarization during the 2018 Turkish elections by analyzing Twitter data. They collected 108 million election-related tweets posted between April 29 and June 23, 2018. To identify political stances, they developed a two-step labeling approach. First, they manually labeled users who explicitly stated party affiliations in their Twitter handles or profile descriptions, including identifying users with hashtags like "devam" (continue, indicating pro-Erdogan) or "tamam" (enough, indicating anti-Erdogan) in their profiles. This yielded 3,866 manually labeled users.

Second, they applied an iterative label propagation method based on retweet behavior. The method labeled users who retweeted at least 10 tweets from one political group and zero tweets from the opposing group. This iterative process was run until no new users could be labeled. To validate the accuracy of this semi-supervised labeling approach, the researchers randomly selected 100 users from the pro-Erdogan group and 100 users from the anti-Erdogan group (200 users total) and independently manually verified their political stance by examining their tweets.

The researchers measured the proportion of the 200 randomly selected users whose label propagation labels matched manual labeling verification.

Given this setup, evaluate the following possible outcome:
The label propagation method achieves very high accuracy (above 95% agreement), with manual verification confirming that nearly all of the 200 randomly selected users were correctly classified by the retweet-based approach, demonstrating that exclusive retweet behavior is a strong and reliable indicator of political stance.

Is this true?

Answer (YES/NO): YES